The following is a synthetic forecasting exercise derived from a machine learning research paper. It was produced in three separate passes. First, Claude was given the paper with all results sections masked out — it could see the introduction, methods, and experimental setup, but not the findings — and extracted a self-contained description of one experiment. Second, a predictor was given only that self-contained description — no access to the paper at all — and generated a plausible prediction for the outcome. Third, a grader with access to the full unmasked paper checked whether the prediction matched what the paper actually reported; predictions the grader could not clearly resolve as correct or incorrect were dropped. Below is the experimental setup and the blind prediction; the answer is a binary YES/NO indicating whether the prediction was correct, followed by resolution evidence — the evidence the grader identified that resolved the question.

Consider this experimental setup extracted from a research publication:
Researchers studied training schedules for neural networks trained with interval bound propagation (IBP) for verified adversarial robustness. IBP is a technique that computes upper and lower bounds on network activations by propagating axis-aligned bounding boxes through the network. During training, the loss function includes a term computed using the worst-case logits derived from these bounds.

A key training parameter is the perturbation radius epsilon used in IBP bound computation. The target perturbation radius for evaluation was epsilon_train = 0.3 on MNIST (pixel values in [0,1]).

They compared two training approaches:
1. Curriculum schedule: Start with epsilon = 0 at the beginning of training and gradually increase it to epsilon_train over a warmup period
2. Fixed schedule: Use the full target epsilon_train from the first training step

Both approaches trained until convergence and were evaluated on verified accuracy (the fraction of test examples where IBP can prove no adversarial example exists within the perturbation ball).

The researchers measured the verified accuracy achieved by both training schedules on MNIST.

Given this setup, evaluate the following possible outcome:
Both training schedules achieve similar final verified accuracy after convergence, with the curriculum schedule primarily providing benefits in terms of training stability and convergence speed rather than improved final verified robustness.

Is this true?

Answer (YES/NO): NO